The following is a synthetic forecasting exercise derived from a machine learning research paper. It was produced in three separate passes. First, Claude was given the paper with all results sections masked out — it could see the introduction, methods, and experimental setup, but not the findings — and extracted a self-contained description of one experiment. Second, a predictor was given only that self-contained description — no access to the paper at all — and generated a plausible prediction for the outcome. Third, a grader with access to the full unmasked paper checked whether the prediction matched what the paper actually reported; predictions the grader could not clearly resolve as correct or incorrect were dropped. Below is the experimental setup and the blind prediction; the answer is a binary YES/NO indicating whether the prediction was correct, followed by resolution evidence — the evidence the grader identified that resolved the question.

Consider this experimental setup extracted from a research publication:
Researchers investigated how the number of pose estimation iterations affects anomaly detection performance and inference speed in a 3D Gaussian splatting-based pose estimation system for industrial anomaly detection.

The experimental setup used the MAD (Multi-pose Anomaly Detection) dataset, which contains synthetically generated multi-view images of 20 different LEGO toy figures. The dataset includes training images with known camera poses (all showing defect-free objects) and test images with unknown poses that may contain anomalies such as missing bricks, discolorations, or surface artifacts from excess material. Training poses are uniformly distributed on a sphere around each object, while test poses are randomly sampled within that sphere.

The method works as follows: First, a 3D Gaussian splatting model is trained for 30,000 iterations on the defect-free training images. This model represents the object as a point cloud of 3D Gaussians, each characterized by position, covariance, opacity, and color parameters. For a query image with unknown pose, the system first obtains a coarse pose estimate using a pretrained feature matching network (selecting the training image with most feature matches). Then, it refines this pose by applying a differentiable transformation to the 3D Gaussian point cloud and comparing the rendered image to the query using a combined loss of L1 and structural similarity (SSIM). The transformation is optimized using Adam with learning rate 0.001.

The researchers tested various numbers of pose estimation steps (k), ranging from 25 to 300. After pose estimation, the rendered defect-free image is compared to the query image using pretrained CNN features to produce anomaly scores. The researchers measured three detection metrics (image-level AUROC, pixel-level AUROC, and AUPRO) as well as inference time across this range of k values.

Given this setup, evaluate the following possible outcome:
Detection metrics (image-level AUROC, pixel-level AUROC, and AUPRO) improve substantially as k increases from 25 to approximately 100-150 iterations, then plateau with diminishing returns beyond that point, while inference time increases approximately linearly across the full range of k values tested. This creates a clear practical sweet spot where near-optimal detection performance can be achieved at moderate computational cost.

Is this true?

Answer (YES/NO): NO